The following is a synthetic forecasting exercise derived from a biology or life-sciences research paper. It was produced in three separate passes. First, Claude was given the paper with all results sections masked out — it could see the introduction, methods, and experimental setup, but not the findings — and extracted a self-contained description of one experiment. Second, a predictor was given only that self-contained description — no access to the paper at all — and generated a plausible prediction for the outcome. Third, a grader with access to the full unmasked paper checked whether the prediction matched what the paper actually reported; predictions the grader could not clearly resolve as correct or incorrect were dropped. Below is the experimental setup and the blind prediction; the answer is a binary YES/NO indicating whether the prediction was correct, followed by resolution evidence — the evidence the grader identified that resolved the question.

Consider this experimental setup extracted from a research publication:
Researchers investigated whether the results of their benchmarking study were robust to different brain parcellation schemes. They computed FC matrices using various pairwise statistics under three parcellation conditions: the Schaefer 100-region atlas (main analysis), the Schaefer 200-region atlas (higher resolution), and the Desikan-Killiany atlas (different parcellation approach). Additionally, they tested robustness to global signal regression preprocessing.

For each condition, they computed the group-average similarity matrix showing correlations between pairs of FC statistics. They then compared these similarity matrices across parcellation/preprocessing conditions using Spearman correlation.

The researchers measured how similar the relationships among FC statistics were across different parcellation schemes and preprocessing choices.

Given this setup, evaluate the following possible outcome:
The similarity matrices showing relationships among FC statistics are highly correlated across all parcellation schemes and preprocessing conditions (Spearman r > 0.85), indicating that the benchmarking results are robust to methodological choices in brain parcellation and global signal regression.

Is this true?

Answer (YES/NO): NO